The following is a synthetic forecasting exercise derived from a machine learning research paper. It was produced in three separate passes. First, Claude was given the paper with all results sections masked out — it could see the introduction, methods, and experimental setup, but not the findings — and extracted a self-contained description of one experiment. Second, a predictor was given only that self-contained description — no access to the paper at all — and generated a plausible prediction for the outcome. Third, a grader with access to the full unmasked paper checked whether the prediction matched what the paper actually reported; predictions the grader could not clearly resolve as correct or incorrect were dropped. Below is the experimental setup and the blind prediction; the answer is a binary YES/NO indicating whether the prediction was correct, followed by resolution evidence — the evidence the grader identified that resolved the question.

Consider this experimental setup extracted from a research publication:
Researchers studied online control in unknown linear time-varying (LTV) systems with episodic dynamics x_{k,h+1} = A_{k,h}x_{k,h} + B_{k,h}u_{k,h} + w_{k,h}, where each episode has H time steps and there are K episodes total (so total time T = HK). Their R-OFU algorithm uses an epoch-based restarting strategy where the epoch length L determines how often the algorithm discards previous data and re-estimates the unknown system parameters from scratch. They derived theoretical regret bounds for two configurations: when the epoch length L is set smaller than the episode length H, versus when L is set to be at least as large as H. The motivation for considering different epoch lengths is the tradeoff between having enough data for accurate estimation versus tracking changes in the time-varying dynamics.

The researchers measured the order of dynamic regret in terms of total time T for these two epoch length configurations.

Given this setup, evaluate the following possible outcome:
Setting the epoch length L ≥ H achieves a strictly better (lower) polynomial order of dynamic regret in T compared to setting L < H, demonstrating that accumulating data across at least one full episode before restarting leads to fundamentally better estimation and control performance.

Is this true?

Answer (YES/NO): YES